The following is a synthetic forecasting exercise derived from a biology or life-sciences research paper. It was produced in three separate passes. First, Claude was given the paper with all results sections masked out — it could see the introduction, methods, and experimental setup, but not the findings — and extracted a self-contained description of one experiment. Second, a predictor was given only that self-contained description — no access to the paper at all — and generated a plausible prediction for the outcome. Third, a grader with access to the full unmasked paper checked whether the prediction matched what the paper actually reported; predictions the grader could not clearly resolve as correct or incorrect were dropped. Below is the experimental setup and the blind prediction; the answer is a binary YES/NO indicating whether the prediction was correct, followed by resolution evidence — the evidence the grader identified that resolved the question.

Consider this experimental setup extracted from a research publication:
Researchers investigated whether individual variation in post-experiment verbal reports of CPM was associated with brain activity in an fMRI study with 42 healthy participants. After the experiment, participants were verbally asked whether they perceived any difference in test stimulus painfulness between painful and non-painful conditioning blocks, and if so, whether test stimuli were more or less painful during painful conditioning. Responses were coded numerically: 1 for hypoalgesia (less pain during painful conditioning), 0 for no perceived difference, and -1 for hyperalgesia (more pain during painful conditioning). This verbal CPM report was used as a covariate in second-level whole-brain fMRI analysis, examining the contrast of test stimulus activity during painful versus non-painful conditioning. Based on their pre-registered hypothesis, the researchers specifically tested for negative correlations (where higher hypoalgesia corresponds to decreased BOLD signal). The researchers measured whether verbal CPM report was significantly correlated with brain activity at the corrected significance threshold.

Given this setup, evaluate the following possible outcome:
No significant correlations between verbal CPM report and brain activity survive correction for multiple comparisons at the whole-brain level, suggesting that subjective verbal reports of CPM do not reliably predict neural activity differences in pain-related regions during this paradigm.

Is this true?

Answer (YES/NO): NO